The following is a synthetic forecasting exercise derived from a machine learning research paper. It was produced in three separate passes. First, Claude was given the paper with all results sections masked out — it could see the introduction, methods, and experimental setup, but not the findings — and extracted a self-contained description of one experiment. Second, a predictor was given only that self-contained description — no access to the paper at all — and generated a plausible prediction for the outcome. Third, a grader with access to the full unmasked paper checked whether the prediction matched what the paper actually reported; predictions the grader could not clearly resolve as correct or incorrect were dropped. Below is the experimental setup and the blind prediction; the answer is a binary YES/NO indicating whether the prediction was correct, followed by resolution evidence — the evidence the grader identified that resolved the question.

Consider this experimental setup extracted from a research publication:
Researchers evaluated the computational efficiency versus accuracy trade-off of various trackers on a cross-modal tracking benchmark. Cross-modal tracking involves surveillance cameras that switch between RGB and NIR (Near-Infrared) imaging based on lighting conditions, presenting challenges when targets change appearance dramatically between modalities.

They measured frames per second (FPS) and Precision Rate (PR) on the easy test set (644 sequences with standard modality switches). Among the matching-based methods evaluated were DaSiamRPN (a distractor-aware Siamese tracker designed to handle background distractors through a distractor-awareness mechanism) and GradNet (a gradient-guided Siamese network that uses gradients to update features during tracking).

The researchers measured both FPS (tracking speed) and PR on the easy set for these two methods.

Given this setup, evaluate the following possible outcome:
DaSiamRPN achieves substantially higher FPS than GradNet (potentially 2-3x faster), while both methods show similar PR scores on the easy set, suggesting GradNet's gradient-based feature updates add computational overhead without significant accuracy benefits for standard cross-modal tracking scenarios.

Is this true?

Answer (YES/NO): NO